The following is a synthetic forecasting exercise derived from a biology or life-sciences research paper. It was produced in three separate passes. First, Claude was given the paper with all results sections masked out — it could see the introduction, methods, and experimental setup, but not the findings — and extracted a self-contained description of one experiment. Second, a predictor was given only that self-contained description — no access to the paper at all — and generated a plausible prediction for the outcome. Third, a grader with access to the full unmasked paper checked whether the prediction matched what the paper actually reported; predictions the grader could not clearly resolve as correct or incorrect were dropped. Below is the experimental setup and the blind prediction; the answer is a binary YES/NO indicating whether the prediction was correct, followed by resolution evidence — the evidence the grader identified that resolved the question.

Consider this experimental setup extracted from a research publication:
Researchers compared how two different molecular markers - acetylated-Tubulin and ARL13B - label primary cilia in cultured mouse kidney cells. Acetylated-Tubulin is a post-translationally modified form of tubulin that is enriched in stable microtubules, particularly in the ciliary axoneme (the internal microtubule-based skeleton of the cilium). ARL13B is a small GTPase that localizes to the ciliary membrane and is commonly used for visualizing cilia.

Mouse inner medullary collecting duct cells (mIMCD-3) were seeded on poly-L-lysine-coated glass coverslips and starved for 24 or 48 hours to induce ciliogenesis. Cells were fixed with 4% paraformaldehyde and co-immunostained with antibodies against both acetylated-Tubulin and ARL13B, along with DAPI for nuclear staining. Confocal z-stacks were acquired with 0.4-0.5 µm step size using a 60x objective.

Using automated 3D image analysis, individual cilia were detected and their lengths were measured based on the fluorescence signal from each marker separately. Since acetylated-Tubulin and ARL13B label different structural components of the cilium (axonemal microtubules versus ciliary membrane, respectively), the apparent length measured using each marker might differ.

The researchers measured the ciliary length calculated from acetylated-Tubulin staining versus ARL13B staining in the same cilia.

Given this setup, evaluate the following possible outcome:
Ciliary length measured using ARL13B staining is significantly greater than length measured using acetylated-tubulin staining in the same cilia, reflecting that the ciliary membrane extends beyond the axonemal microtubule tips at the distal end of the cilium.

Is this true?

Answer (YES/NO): NO